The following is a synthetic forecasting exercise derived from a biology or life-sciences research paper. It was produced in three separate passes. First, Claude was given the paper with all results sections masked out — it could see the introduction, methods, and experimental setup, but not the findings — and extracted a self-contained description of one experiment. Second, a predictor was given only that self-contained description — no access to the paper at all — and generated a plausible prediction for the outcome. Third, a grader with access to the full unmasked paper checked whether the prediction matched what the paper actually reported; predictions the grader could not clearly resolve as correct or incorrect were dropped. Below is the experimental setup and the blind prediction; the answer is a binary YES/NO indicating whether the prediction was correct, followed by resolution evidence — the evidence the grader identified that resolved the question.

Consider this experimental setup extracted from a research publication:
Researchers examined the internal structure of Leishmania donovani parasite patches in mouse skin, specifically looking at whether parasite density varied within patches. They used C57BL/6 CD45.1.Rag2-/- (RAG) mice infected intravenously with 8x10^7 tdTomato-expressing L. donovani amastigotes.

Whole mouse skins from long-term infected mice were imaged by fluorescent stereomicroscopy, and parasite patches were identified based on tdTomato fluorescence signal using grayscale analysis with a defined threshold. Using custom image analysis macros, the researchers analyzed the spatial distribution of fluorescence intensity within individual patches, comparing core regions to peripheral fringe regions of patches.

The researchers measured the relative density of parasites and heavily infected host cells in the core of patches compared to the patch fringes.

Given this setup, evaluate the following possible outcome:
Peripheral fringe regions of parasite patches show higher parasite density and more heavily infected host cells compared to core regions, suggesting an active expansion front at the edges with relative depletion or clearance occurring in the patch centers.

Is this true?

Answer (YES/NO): NO